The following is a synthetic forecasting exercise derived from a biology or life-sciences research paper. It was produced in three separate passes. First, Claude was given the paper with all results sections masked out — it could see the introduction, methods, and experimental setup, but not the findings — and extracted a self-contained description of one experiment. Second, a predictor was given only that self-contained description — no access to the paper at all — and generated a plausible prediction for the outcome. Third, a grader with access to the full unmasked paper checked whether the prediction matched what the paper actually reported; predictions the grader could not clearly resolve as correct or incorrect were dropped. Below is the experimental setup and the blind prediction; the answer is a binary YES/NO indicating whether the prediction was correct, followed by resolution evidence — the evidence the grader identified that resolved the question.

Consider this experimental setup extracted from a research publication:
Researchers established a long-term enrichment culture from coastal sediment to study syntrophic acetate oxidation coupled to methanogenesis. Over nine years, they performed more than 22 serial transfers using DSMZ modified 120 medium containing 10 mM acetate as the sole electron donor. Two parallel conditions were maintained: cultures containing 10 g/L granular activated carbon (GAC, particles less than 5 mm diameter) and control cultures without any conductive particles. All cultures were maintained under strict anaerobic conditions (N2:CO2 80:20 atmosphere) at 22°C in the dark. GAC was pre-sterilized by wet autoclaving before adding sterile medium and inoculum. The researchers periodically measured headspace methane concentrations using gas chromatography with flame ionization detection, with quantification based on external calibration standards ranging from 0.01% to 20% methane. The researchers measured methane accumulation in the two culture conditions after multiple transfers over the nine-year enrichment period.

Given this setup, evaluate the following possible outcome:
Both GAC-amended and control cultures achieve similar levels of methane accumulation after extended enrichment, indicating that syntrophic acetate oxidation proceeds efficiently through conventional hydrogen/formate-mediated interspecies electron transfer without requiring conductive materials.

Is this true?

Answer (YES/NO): NO